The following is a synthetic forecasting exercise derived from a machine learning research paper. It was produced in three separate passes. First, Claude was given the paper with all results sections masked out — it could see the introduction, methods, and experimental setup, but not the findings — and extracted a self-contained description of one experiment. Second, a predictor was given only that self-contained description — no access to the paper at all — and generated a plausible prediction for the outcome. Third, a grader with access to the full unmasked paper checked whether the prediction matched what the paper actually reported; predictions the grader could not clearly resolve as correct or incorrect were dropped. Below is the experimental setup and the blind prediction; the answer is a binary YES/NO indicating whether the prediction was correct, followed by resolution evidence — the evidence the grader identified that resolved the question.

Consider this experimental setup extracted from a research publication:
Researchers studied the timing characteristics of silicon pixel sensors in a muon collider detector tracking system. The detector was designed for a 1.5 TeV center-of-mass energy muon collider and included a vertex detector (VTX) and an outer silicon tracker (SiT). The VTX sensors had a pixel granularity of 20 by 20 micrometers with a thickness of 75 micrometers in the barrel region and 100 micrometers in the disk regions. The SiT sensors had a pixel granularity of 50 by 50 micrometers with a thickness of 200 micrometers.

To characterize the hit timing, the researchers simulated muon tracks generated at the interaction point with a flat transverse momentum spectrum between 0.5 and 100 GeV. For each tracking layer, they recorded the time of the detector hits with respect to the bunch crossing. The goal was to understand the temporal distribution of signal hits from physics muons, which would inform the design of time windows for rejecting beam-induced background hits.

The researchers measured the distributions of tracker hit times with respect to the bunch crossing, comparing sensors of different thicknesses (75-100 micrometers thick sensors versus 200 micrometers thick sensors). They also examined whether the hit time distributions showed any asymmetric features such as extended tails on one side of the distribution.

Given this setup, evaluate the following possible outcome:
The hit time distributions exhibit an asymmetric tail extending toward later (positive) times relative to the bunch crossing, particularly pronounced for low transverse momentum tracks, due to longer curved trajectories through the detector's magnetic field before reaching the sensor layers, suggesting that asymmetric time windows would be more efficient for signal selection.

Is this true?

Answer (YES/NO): YES